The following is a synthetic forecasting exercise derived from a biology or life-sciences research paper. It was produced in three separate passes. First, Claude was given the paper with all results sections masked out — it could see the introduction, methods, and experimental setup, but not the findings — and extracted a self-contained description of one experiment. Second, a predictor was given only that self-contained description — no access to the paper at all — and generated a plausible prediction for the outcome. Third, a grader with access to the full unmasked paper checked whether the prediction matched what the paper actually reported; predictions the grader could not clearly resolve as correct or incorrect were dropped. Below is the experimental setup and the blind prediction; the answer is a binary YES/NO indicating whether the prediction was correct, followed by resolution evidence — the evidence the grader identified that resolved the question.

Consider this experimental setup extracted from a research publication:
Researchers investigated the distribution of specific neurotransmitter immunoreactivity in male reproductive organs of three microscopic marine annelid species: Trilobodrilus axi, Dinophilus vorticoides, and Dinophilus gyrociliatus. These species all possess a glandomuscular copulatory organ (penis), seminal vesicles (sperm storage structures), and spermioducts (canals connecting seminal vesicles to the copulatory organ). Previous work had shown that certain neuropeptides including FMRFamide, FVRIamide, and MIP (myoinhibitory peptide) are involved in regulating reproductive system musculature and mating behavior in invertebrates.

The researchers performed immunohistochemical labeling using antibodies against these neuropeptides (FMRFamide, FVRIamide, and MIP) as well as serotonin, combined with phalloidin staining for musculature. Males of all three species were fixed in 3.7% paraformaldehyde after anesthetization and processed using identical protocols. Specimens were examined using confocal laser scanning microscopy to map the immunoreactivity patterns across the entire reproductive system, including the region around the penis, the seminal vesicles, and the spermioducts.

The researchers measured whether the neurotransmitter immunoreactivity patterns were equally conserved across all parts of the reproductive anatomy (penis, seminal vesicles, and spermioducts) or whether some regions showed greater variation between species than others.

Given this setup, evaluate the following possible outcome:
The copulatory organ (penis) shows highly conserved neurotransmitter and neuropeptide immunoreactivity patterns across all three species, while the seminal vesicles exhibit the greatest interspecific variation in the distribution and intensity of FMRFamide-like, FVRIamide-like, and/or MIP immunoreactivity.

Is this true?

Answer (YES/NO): NO